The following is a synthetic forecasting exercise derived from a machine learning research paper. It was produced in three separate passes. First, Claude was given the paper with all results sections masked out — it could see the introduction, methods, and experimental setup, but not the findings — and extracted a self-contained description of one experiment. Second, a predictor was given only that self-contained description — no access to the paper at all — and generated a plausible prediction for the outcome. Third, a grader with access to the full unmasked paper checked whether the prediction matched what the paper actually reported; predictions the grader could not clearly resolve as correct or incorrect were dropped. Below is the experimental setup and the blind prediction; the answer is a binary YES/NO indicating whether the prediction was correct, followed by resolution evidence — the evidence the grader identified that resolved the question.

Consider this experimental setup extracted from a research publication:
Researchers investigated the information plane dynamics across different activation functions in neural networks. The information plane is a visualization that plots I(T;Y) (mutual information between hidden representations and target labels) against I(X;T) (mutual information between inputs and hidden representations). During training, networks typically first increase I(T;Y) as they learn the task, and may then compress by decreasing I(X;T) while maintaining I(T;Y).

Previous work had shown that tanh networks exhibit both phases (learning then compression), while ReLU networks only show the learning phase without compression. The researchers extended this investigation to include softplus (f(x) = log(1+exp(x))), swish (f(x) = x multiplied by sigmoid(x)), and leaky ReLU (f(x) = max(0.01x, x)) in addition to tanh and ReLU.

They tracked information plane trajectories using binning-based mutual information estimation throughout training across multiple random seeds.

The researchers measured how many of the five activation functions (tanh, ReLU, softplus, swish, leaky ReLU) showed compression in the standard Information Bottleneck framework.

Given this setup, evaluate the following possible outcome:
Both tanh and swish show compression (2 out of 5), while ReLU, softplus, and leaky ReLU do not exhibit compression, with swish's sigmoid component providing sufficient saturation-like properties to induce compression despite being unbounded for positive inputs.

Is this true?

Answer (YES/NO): NO